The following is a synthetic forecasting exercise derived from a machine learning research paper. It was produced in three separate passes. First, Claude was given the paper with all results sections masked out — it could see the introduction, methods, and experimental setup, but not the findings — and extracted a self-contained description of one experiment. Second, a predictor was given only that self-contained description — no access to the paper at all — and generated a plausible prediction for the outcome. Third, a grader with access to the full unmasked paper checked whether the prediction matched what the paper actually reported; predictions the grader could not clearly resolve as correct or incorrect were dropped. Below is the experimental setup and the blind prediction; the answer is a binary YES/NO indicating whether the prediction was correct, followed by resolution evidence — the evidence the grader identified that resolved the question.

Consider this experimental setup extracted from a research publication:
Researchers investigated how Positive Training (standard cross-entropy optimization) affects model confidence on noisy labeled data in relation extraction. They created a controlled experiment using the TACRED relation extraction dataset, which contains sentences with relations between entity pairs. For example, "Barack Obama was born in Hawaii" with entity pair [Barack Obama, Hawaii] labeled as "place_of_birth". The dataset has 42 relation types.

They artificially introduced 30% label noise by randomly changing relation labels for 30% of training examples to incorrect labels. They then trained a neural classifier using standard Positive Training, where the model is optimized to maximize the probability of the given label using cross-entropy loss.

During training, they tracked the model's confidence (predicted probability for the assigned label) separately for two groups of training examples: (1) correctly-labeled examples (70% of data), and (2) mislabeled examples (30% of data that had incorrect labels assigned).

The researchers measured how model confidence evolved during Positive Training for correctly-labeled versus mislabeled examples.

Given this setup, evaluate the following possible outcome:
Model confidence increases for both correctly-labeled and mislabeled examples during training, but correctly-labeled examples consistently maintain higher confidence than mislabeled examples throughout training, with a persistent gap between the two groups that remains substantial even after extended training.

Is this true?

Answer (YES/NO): NO